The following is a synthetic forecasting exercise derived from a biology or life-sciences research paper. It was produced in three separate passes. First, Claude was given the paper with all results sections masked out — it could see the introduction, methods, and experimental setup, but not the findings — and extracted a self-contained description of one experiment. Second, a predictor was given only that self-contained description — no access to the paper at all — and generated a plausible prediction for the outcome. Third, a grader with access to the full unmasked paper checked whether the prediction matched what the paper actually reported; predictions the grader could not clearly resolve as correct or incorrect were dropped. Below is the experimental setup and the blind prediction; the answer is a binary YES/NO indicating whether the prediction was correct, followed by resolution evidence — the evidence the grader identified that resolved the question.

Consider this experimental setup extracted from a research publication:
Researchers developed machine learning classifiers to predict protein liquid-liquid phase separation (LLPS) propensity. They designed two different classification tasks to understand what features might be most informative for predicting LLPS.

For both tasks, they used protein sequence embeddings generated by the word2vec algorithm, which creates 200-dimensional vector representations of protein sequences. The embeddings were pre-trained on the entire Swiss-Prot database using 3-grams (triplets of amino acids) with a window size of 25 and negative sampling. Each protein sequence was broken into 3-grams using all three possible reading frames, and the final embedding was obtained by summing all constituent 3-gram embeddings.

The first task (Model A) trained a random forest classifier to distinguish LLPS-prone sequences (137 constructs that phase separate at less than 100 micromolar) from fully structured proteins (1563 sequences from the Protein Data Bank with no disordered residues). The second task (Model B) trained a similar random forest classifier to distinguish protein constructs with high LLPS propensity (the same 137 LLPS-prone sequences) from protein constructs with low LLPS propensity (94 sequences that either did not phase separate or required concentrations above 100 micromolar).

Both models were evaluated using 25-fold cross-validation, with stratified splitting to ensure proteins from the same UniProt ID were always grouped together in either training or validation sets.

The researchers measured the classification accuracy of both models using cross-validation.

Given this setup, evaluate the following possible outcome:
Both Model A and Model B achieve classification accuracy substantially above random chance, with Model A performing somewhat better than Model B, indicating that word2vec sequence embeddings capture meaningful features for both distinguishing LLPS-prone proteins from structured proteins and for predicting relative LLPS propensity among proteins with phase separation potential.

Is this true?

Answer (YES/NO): NO